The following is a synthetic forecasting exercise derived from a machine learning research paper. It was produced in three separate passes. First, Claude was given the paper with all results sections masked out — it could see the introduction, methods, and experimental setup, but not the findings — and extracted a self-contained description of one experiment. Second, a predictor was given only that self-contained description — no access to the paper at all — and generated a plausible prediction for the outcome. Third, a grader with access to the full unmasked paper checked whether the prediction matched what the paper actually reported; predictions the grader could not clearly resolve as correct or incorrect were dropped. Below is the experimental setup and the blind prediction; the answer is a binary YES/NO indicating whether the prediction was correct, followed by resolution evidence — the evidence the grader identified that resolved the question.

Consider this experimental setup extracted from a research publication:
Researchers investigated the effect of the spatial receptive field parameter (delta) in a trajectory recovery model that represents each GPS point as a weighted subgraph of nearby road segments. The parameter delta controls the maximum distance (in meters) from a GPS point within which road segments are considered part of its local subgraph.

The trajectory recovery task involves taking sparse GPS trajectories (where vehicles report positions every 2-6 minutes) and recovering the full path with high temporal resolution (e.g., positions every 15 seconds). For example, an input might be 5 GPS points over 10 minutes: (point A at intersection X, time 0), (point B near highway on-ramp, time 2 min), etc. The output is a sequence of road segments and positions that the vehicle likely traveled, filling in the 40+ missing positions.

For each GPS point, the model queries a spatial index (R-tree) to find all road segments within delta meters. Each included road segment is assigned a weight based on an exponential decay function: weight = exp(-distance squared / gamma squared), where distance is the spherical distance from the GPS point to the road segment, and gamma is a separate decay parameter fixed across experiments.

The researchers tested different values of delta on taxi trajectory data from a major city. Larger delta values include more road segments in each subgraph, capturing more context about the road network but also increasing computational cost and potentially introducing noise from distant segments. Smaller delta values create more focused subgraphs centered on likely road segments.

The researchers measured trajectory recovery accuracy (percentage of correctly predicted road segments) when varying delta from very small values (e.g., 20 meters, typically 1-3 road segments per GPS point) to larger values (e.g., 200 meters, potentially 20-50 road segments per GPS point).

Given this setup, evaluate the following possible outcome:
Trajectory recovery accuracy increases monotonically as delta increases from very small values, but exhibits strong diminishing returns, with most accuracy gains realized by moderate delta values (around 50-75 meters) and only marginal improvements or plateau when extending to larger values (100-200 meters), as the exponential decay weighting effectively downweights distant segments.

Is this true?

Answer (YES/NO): NO